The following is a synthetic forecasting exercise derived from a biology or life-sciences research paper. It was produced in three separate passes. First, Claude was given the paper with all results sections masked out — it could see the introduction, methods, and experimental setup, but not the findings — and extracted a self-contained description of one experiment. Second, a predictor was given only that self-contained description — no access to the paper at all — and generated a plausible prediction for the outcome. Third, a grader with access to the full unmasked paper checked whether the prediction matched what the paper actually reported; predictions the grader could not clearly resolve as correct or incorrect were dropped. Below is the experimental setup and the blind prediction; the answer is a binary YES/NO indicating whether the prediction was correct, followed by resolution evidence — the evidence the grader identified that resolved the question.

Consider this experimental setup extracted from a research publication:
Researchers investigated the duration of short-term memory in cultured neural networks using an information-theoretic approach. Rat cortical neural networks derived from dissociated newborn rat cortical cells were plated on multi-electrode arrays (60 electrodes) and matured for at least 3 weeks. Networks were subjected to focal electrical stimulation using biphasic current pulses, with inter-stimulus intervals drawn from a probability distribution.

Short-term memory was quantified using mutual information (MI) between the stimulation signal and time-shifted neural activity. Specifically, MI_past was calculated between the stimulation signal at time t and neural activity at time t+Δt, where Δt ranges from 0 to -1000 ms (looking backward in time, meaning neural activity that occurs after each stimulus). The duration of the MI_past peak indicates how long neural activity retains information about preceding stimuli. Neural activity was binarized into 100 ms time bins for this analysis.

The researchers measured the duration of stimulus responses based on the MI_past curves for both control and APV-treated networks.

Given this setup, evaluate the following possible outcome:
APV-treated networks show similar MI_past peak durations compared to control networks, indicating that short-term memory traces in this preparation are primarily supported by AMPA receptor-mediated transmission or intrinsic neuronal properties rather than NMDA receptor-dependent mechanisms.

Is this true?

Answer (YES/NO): YES